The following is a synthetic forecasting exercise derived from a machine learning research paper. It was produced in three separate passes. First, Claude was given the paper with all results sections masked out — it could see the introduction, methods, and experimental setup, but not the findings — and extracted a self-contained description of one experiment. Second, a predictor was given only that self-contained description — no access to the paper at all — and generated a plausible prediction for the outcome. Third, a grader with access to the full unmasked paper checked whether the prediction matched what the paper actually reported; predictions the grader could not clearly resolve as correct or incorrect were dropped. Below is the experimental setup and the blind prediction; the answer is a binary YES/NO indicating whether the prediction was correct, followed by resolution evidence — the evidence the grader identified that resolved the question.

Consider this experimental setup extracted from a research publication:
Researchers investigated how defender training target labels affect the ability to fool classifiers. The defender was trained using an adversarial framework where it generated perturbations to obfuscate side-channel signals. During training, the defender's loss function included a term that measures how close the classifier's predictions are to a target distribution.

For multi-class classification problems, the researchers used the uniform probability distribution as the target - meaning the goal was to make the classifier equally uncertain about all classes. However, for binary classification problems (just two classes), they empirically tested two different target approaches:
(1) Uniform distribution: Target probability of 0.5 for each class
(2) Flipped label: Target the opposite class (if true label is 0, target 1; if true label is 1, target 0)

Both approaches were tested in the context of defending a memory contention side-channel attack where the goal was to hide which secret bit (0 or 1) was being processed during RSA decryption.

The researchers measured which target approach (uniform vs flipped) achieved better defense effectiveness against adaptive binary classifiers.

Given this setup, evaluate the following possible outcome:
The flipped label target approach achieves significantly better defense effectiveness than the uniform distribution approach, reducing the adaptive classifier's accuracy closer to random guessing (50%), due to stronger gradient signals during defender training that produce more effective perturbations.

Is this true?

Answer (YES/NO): YES